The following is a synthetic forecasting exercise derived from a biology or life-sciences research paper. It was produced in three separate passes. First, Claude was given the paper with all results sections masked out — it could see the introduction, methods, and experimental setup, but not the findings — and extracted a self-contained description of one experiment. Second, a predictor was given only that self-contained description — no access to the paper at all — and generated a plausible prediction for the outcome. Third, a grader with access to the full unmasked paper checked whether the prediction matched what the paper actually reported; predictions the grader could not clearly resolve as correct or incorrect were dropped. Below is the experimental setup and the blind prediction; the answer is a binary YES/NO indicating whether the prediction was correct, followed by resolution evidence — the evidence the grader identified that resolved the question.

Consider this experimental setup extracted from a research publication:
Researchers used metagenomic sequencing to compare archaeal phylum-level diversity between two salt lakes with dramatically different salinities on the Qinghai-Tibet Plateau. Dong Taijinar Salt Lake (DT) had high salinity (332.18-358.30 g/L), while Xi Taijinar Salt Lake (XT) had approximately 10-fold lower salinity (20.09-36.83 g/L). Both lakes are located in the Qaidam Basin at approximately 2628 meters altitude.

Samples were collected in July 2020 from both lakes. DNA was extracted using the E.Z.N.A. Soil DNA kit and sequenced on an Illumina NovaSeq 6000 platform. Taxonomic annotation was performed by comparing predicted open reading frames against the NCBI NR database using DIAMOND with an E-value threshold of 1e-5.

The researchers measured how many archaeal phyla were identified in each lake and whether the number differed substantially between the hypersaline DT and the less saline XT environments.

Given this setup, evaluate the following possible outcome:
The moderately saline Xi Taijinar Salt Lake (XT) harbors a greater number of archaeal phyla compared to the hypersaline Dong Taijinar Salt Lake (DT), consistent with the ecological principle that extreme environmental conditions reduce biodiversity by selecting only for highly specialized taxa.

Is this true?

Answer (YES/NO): NO